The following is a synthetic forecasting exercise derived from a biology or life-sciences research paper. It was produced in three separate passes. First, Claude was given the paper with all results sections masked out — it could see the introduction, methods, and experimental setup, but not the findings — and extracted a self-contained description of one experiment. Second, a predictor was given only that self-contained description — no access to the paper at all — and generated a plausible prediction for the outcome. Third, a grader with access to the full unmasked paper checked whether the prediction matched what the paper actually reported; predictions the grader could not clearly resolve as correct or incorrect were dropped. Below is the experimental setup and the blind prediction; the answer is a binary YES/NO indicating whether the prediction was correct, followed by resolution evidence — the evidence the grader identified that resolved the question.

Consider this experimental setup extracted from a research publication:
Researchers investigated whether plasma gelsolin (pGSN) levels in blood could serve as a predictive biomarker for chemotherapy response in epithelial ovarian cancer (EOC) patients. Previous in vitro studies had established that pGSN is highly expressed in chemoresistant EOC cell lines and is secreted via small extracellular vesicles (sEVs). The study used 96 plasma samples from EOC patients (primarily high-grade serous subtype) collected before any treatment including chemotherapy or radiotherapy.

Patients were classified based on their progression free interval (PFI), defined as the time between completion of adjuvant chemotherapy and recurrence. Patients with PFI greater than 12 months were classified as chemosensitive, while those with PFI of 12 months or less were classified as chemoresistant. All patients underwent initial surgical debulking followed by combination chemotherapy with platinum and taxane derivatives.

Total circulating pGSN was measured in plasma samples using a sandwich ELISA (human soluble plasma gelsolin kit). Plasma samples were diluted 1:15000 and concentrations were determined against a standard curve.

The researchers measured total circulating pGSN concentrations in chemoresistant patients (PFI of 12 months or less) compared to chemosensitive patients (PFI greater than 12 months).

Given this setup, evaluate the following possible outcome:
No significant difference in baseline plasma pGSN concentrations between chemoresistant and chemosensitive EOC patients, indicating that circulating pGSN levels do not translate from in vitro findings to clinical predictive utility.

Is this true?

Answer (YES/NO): NO